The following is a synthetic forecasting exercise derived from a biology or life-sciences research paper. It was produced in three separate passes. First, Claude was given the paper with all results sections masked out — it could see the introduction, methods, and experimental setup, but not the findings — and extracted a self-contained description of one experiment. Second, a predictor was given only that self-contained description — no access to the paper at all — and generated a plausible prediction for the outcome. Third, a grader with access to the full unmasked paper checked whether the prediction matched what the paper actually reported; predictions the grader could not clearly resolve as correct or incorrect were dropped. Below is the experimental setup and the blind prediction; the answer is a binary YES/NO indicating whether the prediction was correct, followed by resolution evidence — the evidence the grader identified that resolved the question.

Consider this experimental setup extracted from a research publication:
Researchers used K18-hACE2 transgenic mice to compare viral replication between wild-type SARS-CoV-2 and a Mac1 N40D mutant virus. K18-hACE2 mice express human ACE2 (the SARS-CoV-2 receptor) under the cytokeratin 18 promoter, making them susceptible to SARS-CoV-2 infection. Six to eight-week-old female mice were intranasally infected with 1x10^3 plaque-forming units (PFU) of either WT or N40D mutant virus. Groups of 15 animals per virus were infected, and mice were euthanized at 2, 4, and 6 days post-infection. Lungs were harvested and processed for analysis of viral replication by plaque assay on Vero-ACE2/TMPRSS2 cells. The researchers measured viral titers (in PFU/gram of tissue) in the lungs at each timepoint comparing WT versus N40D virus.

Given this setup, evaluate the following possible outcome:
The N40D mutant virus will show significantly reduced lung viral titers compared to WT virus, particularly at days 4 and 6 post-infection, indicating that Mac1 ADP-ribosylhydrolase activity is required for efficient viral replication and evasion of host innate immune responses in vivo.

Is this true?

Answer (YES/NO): YES